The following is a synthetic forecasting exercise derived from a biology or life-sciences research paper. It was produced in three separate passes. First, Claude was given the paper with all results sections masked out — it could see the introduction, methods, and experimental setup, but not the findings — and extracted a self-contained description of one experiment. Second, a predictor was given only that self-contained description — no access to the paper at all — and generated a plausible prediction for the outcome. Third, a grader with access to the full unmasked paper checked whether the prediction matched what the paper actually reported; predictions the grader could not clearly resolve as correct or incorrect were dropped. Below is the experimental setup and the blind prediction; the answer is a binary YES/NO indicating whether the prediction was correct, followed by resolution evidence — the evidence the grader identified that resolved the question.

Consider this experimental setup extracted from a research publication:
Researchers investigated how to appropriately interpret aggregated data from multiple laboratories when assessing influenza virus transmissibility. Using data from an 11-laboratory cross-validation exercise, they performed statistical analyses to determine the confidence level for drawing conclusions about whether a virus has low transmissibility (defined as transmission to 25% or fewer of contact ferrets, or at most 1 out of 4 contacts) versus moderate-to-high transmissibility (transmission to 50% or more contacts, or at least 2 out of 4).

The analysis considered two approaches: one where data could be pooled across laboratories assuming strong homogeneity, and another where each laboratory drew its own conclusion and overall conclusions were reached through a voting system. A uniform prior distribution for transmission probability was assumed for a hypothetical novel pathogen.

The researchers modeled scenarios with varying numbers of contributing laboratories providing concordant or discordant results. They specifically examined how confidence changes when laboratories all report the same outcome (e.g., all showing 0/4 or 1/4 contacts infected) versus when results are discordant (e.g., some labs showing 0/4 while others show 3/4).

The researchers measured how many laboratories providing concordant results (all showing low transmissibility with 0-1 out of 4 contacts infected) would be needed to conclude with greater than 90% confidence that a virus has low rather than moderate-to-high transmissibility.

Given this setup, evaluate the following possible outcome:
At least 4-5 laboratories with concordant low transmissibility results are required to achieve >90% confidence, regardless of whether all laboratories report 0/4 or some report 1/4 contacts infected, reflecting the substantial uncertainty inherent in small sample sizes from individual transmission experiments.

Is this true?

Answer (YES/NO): YES